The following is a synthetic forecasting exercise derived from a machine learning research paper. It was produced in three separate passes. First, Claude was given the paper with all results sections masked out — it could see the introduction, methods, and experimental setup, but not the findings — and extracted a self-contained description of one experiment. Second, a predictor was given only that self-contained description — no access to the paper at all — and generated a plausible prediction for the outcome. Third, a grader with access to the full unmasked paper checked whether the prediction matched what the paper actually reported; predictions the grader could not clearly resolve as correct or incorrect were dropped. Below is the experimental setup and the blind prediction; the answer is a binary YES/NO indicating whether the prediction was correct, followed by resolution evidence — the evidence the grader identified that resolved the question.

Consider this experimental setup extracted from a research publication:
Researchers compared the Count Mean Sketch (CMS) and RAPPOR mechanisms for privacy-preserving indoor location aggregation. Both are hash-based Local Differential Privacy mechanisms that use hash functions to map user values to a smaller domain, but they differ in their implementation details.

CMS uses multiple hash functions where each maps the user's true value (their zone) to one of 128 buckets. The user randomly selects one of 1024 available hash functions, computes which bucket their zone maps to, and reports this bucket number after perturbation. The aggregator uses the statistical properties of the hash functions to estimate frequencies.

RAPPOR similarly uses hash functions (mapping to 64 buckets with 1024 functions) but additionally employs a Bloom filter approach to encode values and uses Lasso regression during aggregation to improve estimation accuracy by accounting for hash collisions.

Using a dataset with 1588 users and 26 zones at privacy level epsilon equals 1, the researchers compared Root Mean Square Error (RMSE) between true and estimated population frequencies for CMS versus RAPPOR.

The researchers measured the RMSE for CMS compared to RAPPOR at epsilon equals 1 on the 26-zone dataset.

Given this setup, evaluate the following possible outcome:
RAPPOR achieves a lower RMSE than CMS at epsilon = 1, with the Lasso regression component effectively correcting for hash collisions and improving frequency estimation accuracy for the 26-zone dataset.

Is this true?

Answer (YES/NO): NO